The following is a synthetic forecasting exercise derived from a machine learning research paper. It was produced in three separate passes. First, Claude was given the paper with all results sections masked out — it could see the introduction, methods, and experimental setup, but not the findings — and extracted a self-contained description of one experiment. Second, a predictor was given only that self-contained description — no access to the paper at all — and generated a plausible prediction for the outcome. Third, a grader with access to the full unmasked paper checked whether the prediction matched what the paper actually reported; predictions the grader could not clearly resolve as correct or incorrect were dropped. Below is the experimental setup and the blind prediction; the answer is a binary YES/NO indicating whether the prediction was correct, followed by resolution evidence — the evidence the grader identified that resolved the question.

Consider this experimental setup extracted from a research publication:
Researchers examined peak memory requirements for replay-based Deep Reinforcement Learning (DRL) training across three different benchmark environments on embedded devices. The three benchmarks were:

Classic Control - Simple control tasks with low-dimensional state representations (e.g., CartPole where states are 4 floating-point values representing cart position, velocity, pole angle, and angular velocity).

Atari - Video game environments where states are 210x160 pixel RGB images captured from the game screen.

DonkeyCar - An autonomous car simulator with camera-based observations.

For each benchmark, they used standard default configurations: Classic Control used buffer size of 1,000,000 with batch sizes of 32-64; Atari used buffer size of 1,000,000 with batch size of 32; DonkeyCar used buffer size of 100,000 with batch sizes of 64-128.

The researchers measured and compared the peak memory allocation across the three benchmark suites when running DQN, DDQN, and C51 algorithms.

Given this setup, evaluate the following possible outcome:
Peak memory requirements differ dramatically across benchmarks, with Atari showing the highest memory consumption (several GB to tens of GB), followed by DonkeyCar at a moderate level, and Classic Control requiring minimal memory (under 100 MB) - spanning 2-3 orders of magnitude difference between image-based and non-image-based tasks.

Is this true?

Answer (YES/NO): NO